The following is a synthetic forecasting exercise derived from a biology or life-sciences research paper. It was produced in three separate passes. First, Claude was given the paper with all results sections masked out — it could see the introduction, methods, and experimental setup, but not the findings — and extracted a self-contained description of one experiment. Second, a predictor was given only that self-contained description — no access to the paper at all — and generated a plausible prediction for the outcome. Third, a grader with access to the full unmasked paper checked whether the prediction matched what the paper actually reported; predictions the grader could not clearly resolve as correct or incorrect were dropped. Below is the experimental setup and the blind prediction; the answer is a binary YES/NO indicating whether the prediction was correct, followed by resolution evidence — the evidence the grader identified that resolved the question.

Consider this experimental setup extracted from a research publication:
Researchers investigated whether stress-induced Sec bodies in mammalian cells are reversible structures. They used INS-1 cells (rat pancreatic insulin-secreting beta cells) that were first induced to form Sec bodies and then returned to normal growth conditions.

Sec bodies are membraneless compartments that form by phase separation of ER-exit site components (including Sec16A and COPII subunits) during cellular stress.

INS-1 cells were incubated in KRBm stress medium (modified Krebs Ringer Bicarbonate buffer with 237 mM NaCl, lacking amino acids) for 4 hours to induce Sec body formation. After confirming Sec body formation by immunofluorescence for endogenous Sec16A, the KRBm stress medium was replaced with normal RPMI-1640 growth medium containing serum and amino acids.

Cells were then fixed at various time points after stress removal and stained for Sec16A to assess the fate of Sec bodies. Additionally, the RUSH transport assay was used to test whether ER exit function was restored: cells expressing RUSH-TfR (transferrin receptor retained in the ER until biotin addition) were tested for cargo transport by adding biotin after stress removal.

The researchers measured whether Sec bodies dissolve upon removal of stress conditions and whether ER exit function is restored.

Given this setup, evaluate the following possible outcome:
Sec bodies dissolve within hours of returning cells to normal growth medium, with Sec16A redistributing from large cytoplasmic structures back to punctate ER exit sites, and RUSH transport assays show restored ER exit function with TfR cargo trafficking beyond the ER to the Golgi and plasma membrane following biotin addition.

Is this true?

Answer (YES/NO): YES